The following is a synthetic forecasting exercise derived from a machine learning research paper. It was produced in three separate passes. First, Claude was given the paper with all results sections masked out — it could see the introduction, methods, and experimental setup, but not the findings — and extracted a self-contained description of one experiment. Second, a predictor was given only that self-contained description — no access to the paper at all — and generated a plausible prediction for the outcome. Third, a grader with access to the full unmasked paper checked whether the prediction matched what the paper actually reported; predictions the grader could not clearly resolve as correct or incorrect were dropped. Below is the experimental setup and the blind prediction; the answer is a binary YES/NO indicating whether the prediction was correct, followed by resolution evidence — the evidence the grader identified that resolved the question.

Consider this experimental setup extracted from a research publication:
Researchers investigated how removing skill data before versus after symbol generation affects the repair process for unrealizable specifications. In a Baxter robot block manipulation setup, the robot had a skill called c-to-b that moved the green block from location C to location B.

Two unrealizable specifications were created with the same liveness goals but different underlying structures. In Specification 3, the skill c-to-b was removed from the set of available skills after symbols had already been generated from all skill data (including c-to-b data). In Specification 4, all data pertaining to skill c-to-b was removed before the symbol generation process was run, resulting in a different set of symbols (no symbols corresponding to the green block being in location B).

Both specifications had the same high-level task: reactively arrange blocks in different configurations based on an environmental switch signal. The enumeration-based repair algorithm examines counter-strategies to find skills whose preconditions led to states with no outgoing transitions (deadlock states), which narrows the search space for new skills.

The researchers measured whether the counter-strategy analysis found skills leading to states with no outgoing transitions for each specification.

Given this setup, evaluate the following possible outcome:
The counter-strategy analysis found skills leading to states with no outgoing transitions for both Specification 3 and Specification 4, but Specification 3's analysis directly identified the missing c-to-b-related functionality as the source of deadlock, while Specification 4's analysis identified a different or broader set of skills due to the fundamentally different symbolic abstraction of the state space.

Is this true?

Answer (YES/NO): NO